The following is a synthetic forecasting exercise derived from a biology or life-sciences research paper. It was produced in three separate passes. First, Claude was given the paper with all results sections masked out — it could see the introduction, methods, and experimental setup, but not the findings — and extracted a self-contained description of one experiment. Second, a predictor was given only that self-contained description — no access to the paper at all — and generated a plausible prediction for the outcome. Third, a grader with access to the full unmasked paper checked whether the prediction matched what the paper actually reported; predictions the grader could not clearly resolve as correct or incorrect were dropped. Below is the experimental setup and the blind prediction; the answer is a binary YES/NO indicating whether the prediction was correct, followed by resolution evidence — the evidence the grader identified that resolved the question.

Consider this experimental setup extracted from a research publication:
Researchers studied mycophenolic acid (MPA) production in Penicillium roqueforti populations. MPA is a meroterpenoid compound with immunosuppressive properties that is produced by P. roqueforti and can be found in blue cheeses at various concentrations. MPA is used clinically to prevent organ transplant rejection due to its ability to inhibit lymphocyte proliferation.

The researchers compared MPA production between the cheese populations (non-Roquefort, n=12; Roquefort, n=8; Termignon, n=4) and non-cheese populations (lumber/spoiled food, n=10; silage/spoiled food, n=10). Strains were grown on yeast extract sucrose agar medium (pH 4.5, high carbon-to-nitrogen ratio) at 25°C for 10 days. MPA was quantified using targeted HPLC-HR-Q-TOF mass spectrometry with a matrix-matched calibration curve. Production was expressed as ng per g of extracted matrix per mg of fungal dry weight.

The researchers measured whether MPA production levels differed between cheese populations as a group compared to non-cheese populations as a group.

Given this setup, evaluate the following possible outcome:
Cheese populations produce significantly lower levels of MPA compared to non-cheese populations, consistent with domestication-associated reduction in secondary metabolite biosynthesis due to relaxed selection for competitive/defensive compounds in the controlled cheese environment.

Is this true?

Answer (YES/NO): NO